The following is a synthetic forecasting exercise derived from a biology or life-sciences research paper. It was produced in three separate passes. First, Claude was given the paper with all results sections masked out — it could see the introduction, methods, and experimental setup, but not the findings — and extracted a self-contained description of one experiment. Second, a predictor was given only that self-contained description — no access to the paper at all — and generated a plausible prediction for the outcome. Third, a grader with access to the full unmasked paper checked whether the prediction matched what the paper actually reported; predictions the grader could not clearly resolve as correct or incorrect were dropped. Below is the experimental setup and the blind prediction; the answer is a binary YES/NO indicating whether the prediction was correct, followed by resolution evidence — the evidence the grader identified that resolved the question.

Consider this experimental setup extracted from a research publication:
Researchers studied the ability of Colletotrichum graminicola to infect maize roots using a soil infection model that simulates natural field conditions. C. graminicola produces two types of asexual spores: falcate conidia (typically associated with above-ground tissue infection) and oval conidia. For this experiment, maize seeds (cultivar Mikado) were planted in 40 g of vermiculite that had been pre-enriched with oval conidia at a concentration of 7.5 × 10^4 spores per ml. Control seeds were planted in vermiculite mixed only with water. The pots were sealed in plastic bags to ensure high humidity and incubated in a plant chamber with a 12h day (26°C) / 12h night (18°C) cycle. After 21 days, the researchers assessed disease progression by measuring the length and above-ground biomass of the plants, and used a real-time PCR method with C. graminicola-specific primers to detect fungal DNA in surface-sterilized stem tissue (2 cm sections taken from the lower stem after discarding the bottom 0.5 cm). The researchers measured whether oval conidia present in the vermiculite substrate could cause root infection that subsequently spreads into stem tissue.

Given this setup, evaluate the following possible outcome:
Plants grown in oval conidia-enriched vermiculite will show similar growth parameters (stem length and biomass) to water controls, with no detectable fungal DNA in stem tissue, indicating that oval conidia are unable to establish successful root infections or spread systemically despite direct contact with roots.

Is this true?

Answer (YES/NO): NO